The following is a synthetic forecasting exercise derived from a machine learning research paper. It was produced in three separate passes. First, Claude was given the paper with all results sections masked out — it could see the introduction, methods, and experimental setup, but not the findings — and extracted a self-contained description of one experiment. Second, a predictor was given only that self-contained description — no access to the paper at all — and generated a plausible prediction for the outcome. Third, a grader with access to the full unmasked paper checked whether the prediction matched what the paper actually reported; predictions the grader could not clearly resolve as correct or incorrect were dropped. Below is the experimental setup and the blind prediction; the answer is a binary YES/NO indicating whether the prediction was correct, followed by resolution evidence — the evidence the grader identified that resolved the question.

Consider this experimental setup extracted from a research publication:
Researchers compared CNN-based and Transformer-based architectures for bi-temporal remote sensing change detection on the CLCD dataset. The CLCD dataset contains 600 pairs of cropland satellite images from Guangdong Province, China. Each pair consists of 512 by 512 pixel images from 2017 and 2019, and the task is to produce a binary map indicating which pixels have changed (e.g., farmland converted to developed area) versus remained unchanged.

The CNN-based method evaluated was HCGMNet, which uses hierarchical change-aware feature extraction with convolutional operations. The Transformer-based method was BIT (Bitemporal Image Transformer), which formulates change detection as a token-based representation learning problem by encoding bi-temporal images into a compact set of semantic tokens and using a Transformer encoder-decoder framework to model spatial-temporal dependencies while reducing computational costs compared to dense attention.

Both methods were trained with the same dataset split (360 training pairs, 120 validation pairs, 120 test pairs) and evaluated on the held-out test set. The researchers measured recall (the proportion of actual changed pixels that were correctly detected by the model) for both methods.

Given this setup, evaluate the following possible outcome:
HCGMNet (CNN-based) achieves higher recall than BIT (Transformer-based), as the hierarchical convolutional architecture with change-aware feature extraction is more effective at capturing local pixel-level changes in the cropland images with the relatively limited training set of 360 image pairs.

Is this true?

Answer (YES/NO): YES